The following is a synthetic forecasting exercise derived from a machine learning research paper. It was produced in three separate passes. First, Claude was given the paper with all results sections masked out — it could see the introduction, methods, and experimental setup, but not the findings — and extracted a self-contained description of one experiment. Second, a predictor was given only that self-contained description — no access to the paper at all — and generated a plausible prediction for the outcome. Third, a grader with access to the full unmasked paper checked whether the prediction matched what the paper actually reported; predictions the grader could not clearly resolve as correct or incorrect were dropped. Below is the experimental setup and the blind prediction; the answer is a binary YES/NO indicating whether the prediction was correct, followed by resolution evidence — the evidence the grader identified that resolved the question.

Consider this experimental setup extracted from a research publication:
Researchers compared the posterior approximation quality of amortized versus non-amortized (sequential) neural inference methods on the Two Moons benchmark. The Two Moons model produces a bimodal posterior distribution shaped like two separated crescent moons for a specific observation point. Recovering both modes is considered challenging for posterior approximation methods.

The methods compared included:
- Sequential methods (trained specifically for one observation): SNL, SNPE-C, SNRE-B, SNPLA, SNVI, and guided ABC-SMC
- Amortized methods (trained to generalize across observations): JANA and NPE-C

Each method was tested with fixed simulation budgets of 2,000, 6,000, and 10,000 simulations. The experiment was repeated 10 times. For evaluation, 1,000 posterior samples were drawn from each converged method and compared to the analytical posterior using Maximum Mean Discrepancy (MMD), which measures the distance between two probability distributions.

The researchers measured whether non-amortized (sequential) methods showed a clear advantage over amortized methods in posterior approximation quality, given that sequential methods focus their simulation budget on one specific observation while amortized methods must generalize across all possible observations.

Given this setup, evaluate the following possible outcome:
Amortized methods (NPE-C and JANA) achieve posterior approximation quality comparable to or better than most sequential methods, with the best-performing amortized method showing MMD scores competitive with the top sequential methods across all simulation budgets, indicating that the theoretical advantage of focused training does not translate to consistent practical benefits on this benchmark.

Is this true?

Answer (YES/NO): YES